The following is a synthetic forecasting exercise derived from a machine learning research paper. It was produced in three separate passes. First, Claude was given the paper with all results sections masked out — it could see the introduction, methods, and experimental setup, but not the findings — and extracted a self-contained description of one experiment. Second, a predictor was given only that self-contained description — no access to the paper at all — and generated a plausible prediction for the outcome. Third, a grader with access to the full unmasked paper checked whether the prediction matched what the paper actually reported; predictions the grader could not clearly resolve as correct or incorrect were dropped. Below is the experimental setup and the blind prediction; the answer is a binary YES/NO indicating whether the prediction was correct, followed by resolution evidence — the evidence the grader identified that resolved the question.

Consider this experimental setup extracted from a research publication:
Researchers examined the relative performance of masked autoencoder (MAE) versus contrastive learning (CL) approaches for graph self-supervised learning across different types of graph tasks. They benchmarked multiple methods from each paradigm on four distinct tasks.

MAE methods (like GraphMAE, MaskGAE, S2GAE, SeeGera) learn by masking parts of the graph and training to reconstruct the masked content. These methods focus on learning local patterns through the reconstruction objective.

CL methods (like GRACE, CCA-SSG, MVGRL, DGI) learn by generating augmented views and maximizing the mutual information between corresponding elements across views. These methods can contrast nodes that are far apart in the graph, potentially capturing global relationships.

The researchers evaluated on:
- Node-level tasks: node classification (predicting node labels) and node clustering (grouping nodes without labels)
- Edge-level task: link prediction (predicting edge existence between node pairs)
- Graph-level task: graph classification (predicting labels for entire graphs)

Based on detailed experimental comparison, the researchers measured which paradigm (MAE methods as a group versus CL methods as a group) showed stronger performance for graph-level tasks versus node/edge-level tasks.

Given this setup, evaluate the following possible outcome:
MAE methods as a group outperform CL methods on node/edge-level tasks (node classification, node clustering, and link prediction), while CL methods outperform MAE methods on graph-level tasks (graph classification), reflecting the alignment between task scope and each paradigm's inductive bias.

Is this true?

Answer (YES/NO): NO